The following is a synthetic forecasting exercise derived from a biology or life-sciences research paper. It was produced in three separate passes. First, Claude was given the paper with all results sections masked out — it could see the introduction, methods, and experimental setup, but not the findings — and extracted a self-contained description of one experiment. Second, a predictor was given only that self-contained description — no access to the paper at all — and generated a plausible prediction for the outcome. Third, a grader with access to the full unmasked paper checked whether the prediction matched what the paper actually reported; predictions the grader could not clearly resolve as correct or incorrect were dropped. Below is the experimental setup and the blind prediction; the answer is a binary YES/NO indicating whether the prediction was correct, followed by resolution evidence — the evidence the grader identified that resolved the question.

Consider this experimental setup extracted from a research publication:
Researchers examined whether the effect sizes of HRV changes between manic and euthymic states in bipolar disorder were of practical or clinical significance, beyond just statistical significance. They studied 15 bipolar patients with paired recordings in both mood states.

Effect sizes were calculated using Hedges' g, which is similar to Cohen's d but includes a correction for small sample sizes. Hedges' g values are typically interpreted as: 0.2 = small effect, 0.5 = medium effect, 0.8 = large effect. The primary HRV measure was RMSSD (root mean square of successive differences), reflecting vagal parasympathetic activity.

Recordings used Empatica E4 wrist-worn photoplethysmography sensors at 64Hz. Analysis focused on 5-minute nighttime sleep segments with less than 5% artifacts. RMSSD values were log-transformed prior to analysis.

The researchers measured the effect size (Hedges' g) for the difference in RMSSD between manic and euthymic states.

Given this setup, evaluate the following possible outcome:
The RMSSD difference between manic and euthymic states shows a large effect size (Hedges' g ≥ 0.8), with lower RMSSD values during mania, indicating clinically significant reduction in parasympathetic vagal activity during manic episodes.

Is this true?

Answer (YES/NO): YES